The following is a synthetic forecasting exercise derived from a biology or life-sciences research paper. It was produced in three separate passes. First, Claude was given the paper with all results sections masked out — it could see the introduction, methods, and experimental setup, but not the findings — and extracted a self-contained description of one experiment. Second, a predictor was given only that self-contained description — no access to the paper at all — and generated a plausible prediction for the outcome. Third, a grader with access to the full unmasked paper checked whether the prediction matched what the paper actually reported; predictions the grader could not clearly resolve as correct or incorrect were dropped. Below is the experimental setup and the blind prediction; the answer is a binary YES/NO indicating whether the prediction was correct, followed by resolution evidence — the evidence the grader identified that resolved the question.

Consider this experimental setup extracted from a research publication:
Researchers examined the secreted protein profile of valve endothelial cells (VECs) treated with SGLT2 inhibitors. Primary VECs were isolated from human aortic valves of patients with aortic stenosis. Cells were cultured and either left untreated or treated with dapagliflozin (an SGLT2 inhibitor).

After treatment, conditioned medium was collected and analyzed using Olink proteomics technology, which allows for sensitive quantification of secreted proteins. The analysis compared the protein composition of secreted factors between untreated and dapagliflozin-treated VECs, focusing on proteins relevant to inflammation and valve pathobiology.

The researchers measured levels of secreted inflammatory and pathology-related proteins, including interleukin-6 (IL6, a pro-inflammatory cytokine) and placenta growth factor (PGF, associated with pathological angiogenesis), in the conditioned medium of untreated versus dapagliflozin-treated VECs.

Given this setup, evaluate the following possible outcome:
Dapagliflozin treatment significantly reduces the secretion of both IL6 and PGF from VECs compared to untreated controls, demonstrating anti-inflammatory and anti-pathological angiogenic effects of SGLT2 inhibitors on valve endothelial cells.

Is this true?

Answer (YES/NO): YES